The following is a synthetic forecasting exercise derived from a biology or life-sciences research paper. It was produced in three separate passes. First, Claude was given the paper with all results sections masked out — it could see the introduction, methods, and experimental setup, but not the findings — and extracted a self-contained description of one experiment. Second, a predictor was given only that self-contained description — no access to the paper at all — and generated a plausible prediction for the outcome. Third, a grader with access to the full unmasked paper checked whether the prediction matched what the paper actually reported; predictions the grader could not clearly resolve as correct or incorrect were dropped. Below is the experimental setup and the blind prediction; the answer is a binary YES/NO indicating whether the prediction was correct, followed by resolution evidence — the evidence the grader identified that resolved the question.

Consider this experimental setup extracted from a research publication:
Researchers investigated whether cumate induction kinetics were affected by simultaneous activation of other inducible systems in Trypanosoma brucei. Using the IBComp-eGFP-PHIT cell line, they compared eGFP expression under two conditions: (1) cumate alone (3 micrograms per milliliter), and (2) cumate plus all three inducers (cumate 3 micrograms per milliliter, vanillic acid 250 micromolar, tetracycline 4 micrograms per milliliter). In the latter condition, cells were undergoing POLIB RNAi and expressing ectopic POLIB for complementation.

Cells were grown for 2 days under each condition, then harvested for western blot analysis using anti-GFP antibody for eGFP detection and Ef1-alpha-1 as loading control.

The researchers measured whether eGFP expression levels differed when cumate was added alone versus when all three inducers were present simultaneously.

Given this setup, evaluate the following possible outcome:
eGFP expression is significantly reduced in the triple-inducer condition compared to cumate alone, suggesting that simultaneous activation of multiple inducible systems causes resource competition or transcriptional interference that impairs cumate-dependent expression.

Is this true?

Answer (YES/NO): NO